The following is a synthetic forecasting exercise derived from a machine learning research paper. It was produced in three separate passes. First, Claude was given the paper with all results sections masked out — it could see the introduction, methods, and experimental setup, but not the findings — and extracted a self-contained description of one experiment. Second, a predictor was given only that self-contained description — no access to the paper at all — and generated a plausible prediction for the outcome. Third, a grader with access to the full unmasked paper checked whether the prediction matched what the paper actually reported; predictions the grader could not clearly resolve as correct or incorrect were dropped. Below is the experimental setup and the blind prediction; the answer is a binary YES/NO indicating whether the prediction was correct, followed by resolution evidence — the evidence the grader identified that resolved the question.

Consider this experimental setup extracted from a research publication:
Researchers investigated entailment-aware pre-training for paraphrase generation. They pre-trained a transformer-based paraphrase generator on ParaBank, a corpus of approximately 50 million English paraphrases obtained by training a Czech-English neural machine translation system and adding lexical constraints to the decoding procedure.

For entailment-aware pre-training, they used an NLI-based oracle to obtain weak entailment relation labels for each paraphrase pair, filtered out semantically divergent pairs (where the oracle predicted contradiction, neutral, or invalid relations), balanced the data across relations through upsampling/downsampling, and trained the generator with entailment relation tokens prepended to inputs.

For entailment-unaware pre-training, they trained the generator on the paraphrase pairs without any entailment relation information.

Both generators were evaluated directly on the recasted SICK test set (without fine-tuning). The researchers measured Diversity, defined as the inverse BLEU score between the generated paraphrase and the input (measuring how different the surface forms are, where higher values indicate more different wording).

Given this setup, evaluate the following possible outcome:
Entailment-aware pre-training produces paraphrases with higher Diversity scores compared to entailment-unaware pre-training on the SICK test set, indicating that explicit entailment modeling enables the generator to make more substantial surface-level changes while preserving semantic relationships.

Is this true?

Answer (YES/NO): NO